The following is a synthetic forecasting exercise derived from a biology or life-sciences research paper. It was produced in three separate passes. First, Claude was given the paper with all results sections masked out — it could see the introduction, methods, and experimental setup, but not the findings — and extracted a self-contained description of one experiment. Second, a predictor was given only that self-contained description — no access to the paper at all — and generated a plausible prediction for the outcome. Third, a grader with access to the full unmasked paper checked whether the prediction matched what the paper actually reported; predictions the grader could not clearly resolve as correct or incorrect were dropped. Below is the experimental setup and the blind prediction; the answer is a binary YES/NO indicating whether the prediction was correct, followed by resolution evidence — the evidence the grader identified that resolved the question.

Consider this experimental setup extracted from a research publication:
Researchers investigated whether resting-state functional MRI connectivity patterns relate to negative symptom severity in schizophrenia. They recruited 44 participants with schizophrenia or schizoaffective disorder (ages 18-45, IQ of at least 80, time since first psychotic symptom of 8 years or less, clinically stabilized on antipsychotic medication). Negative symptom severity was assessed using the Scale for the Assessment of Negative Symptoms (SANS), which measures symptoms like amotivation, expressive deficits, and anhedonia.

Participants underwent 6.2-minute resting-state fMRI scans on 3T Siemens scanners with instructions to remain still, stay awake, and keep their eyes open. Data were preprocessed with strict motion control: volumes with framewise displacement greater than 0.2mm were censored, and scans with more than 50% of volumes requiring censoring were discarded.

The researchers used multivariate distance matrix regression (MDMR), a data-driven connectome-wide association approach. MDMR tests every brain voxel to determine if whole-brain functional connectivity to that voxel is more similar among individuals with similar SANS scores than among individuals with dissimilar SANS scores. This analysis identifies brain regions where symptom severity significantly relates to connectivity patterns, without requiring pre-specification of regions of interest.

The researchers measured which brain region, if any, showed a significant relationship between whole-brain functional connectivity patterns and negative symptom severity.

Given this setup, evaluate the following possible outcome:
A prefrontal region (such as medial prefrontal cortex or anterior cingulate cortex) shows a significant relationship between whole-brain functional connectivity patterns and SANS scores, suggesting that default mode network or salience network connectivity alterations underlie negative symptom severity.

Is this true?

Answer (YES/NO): NO